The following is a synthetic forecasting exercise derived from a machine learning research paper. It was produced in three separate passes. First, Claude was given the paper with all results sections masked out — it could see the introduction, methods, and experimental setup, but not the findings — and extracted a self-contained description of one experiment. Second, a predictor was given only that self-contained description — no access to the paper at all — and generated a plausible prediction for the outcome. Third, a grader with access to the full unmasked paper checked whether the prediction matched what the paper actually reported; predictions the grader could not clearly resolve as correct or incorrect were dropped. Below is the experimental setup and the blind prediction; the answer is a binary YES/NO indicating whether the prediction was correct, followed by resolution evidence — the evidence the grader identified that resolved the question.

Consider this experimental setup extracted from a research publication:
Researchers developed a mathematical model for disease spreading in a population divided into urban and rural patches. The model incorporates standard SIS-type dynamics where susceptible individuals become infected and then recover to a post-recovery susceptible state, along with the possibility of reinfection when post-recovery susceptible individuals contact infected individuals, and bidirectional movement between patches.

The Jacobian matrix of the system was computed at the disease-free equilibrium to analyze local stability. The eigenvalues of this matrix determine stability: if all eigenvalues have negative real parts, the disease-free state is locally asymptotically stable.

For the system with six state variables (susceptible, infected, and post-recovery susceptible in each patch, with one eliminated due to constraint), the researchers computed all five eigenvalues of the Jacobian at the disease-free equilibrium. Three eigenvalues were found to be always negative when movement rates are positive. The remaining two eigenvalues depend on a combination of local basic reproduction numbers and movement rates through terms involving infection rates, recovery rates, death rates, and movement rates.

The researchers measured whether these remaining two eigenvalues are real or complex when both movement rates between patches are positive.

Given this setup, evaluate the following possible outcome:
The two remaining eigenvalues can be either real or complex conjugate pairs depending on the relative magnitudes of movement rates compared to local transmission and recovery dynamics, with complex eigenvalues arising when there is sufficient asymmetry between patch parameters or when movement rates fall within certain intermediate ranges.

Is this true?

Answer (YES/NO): NO